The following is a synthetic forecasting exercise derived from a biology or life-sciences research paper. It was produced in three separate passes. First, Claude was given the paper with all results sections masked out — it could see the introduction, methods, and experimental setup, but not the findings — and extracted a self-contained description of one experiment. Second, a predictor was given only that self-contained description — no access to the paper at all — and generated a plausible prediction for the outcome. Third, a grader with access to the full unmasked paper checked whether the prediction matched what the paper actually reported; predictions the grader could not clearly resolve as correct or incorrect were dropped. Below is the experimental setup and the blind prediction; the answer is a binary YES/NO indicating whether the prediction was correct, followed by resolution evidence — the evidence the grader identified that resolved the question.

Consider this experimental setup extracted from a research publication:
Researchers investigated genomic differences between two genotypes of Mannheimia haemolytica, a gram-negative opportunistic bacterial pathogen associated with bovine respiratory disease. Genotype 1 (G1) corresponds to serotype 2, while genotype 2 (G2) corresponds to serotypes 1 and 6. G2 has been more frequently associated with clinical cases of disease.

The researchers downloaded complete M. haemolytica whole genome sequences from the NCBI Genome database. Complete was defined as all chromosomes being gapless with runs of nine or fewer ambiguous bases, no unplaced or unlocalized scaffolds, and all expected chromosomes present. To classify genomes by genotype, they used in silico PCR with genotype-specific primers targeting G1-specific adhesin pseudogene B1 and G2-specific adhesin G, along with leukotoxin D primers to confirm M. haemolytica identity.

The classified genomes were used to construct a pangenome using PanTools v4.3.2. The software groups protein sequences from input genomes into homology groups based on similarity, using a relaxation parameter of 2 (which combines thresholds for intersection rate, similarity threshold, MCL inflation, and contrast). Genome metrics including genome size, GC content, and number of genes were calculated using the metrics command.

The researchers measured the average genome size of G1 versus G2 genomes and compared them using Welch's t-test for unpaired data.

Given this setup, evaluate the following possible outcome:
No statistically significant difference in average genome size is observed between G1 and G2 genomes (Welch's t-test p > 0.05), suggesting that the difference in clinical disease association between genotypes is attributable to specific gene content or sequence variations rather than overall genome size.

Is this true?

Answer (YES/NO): NO